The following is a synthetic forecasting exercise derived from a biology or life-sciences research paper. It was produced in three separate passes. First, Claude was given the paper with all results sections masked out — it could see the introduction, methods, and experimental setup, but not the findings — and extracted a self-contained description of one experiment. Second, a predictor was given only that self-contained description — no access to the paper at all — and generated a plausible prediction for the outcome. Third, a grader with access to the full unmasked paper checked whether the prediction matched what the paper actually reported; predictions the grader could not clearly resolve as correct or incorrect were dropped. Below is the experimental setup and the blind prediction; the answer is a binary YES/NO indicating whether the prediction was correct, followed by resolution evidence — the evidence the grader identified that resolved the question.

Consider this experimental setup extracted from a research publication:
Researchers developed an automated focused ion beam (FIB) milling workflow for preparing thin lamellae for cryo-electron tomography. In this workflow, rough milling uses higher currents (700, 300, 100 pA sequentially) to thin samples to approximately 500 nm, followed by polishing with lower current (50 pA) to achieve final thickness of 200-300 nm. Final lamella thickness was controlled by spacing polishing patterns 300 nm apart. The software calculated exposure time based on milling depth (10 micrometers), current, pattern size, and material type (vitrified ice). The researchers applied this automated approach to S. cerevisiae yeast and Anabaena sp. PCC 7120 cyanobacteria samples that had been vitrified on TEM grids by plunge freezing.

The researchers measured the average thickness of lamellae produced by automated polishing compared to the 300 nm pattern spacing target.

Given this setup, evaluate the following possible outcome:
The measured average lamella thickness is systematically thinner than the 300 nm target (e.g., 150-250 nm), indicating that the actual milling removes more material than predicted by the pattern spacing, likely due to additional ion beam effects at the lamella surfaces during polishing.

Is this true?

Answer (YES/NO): YES